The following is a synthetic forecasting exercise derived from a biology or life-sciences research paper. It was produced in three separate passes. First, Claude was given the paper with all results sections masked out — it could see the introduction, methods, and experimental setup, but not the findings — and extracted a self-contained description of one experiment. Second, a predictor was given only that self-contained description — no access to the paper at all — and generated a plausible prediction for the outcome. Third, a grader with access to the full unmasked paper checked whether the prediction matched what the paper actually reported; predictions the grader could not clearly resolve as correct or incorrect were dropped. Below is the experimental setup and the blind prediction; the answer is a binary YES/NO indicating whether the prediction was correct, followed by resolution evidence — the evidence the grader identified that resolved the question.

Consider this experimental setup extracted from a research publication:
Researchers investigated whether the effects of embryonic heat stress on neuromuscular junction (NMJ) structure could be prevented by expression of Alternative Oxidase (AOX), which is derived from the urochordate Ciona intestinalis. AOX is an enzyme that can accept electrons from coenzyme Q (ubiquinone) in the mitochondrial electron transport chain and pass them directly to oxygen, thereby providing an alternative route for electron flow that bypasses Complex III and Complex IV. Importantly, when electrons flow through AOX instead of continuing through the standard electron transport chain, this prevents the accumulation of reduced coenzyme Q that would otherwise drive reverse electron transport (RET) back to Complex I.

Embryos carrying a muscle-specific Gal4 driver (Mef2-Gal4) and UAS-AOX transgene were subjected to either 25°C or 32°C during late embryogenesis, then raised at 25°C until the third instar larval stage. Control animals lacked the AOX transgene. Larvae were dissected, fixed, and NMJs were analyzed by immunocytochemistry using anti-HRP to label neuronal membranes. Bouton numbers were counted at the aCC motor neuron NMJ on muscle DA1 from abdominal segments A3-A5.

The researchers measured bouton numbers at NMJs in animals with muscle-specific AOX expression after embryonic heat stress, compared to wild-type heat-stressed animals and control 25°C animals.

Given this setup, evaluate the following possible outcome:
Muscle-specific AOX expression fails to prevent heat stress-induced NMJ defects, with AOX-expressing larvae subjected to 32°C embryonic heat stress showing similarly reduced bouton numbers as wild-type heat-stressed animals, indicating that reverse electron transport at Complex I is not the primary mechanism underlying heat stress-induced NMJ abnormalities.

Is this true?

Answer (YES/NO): NO